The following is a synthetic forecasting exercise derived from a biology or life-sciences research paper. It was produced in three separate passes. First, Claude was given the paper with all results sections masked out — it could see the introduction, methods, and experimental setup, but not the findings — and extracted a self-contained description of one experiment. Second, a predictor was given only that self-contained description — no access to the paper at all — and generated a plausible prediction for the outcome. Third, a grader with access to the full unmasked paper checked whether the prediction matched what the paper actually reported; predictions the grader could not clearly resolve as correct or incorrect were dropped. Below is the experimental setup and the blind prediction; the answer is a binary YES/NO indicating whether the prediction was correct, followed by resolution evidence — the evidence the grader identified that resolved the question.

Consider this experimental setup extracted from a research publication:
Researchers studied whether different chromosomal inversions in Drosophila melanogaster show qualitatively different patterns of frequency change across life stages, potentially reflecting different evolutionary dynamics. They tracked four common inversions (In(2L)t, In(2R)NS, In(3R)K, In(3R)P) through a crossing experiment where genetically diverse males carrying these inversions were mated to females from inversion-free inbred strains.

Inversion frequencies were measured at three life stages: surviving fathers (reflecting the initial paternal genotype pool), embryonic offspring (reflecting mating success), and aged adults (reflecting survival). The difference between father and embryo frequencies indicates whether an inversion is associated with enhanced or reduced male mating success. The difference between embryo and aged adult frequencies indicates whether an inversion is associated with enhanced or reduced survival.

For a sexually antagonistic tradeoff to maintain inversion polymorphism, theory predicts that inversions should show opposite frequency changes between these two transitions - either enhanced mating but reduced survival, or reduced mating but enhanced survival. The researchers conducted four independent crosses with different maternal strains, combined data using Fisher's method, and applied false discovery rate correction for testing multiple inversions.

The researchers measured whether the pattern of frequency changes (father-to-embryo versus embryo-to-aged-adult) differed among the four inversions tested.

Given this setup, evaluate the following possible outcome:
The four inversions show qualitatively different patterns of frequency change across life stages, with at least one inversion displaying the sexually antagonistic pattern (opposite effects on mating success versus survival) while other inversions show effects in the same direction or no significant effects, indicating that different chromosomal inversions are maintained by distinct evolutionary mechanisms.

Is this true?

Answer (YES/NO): YES